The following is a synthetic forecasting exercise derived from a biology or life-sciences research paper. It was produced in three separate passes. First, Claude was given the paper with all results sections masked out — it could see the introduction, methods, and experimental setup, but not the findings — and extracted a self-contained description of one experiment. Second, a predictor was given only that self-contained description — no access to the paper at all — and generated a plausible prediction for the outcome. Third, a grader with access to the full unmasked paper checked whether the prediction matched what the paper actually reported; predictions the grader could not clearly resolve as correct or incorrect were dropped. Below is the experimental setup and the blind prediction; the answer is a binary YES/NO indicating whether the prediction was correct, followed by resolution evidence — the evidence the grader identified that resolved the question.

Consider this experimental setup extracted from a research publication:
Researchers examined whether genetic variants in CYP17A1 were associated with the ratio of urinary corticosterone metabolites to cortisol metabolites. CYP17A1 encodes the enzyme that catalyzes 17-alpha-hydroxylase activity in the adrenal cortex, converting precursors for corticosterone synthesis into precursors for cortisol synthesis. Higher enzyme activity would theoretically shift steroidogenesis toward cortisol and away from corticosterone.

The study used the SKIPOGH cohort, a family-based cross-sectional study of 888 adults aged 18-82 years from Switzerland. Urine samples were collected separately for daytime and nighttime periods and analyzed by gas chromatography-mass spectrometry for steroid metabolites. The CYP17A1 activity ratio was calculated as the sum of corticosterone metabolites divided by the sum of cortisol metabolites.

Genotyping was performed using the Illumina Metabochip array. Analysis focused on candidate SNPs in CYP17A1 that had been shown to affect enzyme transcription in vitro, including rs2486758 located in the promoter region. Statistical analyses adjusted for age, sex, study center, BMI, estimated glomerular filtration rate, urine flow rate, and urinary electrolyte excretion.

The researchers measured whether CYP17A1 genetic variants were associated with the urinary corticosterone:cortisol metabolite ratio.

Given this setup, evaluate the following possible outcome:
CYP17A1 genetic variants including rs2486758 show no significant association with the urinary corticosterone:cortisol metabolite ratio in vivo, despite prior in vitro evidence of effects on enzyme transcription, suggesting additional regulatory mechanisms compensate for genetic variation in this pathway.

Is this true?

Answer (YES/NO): NO